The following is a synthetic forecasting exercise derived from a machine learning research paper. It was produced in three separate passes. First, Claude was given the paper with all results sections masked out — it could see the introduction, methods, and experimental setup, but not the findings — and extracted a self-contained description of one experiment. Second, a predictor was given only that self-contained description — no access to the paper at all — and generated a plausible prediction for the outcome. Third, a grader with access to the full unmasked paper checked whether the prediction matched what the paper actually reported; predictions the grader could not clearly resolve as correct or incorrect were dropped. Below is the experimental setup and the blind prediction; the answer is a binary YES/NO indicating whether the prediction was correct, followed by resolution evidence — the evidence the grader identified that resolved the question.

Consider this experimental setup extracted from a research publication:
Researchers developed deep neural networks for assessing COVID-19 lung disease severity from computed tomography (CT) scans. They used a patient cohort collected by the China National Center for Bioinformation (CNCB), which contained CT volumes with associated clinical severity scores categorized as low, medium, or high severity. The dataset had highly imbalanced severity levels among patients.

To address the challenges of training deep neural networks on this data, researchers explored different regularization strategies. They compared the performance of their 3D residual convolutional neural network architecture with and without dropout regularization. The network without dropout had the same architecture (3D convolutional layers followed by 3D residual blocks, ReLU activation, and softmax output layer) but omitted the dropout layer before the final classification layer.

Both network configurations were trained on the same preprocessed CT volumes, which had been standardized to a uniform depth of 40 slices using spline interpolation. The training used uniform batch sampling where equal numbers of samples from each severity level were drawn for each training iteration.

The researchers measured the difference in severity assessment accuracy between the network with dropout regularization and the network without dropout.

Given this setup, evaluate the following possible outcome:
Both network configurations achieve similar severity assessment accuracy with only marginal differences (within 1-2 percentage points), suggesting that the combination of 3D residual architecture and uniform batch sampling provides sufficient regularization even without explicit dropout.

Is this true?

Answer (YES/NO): NO